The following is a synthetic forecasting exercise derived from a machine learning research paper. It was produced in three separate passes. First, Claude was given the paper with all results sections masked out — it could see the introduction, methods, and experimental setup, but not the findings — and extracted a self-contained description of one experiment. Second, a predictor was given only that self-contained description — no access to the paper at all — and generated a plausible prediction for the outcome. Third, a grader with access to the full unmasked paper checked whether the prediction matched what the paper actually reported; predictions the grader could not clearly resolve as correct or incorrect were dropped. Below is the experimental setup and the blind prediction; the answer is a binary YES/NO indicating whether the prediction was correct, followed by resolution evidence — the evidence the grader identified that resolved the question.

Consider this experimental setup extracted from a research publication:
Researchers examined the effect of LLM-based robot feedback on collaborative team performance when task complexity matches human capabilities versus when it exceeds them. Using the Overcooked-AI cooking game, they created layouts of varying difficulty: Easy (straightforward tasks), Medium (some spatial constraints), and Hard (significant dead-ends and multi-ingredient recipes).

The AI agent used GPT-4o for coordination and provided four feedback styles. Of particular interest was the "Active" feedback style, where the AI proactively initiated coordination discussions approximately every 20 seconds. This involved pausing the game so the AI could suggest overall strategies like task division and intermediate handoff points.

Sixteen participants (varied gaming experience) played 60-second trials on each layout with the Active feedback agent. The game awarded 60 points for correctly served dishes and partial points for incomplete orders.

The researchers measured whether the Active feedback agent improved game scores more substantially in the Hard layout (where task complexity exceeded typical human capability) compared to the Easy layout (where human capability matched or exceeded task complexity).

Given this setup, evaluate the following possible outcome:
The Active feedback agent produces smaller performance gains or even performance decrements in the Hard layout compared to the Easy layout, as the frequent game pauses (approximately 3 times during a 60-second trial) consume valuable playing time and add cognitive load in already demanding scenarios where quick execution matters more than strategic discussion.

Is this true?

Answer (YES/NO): NO